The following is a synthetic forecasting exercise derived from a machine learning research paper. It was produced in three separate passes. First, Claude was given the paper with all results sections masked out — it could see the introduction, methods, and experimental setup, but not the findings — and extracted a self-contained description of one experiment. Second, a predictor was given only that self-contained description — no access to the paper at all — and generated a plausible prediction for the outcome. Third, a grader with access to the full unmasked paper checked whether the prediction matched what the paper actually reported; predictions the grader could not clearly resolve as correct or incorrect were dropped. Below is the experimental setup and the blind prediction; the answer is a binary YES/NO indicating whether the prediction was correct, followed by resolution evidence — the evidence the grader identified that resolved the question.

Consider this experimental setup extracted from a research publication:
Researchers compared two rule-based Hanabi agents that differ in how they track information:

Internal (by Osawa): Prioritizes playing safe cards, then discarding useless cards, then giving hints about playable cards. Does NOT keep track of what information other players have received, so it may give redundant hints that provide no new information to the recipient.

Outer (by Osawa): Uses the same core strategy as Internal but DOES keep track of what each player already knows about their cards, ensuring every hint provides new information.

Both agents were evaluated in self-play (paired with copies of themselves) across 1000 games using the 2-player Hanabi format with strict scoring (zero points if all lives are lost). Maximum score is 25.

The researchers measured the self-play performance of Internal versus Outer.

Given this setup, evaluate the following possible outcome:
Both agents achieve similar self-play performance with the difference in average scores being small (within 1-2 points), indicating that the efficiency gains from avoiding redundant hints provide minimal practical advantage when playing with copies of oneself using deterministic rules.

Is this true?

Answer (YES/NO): NO